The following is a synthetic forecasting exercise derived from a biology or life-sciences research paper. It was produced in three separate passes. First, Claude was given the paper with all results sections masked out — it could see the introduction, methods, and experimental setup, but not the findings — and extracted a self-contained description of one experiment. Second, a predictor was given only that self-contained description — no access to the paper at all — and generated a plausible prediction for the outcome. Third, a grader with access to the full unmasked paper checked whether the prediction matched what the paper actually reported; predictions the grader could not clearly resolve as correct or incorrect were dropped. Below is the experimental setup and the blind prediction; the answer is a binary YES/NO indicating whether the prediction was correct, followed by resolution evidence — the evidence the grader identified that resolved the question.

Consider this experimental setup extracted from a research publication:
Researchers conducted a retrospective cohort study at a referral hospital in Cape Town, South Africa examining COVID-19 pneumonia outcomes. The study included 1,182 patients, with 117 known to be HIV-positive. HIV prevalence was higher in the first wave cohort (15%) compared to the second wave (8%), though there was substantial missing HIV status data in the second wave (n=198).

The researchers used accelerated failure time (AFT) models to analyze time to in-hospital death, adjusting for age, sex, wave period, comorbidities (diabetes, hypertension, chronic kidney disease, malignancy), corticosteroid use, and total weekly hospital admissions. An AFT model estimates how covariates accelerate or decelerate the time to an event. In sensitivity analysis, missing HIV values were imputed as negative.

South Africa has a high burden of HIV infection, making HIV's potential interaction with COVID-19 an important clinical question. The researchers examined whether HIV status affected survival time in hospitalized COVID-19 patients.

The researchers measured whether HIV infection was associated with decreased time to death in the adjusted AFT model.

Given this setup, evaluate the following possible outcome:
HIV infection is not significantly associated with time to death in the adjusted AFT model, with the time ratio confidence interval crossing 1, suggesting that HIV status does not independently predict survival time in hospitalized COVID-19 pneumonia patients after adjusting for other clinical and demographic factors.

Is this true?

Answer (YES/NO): YES